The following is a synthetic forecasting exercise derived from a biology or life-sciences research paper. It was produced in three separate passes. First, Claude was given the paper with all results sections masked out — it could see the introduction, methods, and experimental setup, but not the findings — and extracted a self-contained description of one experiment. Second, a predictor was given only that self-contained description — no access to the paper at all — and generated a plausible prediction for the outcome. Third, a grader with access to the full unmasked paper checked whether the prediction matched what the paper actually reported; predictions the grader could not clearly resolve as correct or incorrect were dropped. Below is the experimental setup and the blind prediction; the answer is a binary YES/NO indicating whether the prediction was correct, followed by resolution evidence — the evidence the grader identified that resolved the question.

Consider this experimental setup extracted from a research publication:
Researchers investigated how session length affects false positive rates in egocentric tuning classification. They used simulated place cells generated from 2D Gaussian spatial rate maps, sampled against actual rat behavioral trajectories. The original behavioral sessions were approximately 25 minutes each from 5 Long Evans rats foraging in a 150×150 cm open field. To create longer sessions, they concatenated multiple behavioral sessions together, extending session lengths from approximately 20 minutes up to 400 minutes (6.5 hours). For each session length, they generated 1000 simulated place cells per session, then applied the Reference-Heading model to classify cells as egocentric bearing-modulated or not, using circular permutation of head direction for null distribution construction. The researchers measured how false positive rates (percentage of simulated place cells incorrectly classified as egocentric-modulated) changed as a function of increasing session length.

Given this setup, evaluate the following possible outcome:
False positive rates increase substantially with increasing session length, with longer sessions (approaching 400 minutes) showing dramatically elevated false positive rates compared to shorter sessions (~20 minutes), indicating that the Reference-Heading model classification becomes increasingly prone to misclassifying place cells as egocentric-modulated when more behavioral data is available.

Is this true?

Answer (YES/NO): NO